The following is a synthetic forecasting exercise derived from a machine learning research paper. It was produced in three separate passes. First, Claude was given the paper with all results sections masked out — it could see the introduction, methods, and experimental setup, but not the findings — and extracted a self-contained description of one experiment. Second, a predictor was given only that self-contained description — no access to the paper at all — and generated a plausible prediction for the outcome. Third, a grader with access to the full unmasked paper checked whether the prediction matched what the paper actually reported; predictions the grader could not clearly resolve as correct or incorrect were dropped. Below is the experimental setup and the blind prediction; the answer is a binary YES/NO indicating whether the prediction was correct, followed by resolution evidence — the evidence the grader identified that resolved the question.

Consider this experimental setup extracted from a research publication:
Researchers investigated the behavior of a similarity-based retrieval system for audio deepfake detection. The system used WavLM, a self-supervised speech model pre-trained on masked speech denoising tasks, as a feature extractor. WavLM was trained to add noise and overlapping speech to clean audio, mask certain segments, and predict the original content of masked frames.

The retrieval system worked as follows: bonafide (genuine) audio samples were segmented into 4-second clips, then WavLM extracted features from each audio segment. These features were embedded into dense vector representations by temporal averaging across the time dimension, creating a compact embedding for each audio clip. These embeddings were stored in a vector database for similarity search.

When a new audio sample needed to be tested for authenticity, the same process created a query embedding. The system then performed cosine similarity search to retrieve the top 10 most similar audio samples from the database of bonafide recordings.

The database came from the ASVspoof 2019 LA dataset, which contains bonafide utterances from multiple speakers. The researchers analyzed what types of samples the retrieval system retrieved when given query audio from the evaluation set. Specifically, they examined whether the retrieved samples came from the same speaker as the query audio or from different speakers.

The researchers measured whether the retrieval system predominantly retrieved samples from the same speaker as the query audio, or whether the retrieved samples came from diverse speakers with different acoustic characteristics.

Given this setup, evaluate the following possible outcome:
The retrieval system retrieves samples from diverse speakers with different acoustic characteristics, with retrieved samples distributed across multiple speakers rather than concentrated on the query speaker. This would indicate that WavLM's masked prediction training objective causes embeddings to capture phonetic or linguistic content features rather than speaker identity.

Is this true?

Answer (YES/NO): NO